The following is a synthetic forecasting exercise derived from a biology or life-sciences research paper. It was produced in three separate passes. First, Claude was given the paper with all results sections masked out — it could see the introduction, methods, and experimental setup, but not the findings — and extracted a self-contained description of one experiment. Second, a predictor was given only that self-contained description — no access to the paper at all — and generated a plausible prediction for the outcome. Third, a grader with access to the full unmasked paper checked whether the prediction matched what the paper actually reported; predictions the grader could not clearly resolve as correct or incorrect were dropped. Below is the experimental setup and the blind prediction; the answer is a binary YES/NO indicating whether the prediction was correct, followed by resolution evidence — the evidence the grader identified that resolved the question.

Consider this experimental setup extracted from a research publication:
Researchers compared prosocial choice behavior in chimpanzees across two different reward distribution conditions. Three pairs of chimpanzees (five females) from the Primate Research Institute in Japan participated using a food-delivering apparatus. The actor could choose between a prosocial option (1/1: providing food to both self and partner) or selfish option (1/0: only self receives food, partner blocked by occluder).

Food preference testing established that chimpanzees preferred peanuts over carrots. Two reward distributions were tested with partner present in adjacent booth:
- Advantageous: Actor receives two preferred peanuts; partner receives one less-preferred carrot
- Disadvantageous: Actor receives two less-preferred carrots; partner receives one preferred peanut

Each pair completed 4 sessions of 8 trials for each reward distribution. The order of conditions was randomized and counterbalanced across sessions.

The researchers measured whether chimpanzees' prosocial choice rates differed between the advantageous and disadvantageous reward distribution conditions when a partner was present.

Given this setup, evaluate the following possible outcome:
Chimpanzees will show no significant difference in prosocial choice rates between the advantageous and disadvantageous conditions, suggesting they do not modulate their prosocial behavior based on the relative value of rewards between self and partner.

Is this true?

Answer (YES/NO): YES